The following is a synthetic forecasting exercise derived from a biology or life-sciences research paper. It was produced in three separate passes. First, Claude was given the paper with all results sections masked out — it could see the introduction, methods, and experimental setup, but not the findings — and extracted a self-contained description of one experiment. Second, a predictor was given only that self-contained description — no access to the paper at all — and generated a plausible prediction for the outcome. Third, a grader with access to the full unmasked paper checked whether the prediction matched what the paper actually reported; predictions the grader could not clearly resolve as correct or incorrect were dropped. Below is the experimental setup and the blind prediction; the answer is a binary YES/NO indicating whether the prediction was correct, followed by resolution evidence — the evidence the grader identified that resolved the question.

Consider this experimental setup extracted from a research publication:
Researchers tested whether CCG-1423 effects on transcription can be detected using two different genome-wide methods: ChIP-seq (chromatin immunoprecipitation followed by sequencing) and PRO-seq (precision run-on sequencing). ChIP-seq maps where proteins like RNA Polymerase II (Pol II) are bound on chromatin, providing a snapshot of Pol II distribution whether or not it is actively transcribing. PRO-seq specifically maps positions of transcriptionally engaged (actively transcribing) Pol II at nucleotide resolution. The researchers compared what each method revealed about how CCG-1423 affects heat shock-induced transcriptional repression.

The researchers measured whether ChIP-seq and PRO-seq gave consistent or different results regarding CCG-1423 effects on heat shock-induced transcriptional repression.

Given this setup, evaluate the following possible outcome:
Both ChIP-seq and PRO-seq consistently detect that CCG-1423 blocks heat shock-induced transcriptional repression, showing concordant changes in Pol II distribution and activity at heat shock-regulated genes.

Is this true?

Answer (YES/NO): NO